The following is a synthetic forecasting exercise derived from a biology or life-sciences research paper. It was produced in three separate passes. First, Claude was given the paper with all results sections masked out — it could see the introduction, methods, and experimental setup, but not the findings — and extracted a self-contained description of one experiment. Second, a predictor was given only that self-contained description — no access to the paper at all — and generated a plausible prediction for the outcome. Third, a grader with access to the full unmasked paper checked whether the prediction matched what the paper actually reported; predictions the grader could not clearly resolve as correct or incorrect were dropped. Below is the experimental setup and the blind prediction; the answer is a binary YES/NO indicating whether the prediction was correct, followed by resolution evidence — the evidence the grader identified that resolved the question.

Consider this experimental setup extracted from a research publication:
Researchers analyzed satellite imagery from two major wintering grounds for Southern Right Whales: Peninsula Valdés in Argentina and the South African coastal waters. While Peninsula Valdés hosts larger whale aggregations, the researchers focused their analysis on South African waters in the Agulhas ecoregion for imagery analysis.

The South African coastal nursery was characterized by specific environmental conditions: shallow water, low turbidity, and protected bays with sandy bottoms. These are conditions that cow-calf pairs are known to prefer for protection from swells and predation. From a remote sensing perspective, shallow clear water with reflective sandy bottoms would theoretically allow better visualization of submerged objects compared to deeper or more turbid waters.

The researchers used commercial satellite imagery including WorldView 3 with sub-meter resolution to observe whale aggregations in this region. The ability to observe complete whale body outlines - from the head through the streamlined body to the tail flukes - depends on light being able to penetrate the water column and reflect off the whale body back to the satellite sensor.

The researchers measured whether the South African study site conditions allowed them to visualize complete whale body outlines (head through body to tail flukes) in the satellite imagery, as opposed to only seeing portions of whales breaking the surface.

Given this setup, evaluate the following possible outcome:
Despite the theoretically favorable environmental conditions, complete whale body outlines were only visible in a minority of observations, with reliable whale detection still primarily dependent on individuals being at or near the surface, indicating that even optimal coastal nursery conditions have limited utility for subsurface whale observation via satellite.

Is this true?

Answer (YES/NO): NO